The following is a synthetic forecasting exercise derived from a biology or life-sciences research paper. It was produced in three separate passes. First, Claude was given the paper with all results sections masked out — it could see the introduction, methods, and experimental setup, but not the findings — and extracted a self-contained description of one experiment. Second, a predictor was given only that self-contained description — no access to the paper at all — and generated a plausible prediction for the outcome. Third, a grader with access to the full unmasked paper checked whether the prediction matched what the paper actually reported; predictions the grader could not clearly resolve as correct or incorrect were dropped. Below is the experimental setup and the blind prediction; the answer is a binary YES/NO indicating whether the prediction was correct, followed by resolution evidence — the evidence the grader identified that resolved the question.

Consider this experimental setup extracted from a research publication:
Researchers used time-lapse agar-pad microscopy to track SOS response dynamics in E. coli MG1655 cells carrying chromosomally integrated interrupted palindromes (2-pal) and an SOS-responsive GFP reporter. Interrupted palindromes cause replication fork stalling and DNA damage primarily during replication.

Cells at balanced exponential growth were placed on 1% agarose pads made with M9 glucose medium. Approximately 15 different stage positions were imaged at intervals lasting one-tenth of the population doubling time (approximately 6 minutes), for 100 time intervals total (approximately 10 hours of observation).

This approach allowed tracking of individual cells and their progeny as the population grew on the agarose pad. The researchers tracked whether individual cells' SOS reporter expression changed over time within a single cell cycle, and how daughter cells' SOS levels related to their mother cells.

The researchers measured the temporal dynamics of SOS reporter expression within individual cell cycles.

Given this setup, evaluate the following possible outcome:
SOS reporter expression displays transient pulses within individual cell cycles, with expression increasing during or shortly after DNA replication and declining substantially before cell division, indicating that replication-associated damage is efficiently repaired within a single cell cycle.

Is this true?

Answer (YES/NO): NO